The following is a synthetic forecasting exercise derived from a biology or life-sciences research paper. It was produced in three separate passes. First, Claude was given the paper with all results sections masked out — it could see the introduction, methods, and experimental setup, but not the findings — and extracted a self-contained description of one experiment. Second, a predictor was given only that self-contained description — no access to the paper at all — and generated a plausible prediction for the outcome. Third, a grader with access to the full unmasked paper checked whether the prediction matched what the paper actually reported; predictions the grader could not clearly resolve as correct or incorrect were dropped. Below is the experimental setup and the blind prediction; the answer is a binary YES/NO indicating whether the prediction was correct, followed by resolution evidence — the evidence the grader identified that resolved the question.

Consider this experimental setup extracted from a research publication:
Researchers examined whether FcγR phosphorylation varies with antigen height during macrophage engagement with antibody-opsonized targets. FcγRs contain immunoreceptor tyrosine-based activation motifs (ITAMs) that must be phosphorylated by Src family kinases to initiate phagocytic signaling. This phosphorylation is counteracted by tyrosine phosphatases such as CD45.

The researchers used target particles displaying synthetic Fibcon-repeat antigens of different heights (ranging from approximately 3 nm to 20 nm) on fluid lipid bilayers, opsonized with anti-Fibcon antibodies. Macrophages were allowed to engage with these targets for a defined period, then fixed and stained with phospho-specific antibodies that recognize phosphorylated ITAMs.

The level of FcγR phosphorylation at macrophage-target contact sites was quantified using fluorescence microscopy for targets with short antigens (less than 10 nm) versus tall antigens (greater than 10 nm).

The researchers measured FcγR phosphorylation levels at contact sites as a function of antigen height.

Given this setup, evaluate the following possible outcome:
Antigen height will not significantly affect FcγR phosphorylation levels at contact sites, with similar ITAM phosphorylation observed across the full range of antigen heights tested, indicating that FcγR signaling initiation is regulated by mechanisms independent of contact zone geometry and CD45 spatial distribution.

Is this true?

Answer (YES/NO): NO